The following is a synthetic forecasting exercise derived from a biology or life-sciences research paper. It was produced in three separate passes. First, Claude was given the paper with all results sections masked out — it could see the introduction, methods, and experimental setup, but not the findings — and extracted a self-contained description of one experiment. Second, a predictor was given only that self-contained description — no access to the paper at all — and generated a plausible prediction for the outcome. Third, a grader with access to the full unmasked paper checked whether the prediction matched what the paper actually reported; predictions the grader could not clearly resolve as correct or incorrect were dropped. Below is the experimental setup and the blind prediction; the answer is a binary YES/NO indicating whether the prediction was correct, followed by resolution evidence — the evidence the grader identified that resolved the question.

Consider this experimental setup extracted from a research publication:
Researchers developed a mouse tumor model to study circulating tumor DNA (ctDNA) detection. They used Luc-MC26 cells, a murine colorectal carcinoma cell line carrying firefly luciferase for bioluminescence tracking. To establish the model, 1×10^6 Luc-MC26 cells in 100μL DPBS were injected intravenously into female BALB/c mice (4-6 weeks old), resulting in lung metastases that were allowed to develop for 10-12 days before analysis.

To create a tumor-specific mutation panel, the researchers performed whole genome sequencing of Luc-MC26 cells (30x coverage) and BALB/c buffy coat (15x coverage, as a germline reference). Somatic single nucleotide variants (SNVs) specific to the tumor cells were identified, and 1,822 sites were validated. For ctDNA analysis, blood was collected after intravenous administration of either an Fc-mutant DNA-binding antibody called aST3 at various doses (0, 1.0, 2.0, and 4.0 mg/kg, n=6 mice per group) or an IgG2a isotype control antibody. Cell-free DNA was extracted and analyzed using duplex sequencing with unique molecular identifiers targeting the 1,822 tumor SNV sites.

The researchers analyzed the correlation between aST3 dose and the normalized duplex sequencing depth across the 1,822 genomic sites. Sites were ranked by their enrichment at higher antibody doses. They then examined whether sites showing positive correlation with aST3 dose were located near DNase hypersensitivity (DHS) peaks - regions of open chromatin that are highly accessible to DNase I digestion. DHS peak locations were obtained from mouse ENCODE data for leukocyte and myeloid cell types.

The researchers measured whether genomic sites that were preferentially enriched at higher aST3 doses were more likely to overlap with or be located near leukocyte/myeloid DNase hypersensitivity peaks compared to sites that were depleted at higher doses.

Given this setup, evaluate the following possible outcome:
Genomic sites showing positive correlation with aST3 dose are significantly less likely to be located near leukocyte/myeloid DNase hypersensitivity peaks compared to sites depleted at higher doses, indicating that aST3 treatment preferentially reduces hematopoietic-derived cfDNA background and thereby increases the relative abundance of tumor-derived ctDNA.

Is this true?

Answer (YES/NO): NO